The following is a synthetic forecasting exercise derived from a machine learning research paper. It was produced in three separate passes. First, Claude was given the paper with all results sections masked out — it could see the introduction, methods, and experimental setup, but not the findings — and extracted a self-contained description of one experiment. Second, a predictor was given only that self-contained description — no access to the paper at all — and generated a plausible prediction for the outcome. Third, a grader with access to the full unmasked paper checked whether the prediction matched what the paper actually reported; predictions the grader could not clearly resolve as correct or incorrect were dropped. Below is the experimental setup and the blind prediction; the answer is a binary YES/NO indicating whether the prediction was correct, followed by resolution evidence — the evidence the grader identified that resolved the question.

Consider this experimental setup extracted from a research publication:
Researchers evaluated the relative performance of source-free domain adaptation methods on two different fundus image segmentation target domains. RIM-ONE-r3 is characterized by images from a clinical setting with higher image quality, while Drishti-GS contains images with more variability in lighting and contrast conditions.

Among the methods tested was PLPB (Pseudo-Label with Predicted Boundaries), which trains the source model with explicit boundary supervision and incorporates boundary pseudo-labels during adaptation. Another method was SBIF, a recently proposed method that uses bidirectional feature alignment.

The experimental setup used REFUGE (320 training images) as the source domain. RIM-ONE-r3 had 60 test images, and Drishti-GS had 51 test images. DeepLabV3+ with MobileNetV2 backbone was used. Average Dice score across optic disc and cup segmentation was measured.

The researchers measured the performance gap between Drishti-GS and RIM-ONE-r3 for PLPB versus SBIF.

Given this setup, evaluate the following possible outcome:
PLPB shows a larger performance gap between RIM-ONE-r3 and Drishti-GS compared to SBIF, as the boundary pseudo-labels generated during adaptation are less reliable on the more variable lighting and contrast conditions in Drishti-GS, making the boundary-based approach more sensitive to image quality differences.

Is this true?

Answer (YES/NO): NO